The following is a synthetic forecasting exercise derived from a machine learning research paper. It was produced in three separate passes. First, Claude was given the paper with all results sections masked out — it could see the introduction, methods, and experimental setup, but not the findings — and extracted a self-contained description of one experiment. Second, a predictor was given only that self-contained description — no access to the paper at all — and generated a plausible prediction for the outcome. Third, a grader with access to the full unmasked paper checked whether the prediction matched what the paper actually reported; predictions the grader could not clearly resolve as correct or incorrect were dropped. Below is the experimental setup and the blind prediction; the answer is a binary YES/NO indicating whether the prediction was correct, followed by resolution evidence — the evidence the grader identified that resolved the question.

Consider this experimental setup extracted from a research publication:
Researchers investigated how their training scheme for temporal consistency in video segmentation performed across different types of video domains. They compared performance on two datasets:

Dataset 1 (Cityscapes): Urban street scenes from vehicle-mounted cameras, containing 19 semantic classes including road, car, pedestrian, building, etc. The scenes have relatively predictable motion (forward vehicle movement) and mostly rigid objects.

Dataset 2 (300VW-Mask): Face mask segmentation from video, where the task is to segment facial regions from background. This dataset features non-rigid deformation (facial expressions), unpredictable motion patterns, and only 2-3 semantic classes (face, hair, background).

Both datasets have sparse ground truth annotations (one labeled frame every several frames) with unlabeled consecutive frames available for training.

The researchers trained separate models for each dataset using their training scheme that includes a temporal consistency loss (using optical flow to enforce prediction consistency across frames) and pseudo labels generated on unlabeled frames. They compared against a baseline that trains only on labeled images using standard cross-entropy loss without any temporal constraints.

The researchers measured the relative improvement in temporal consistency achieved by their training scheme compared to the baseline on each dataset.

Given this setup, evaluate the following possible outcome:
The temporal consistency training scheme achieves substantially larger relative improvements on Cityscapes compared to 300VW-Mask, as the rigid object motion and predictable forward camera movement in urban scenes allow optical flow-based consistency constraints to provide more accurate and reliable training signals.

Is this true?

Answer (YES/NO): NO